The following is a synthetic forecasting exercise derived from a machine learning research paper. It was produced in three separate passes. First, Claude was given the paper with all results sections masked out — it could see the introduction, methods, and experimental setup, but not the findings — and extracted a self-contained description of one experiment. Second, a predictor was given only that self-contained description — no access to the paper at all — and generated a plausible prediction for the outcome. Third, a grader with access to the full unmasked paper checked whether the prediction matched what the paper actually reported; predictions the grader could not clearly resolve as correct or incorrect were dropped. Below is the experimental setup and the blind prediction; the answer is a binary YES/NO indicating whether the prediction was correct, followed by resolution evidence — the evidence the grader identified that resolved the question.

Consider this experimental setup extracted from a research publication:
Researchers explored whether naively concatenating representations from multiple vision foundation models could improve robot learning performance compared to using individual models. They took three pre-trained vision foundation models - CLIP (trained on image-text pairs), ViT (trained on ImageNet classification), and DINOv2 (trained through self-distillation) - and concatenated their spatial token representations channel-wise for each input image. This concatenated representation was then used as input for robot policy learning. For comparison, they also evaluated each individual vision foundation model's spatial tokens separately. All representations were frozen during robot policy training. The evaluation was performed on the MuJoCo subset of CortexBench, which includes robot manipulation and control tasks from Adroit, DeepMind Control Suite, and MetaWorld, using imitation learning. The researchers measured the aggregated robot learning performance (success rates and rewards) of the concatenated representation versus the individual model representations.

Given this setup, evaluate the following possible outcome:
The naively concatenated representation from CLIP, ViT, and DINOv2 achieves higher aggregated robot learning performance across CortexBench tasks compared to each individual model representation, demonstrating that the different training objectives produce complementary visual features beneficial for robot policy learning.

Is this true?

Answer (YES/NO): NO